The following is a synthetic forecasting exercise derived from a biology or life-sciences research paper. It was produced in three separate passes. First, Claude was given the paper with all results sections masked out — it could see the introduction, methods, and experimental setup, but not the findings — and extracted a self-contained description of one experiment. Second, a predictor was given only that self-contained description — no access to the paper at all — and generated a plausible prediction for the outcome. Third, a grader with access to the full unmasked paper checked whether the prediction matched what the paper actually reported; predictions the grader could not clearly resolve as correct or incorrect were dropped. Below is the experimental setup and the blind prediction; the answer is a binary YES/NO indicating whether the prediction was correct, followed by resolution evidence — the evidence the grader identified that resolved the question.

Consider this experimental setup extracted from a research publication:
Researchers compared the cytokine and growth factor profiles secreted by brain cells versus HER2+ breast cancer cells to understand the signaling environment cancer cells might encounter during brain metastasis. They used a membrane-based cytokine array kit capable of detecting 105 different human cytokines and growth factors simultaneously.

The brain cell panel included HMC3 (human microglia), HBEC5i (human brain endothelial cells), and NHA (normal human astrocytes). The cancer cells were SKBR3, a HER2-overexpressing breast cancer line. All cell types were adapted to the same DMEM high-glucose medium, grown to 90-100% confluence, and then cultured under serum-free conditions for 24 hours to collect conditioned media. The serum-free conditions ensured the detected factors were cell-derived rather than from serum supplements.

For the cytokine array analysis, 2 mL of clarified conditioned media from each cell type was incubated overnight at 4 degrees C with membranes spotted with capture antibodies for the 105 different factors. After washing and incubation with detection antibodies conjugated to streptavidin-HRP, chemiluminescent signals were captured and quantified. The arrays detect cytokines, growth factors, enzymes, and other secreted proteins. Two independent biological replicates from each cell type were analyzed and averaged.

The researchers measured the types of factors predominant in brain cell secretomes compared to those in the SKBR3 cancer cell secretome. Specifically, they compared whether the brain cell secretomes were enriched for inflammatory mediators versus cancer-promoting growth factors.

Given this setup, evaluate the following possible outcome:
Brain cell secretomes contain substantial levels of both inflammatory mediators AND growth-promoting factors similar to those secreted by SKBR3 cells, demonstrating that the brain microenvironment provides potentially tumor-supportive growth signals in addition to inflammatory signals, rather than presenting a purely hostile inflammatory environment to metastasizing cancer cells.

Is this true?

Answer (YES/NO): YES